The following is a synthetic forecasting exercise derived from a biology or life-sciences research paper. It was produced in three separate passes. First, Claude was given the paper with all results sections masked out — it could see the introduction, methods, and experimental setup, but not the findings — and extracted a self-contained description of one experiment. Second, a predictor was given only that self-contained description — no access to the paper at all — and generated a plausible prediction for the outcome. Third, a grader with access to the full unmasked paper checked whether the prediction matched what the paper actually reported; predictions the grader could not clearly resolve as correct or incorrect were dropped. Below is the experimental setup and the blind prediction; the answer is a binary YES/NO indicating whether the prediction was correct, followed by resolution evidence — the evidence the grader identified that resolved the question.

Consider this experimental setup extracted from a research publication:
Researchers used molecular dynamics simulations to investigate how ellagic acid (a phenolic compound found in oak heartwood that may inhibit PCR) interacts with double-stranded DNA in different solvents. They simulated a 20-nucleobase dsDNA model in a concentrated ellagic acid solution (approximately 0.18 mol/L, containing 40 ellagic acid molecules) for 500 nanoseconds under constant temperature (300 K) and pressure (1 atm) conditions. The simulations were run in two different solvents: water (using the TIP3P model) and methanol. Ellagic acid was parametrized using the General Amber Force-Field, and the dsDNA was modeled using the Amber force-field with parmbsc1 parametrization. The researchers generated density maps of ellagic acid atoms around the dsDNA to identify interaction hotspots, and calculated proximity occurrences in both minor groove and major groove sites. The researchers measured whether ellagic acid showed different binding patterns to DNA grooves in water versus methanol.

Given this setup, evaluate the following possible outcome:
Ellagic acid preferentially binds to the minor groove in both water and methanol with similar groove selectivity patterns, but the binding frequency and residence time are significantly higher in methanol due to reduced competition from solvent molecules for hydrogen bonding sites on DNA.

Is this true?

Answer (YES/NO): NO